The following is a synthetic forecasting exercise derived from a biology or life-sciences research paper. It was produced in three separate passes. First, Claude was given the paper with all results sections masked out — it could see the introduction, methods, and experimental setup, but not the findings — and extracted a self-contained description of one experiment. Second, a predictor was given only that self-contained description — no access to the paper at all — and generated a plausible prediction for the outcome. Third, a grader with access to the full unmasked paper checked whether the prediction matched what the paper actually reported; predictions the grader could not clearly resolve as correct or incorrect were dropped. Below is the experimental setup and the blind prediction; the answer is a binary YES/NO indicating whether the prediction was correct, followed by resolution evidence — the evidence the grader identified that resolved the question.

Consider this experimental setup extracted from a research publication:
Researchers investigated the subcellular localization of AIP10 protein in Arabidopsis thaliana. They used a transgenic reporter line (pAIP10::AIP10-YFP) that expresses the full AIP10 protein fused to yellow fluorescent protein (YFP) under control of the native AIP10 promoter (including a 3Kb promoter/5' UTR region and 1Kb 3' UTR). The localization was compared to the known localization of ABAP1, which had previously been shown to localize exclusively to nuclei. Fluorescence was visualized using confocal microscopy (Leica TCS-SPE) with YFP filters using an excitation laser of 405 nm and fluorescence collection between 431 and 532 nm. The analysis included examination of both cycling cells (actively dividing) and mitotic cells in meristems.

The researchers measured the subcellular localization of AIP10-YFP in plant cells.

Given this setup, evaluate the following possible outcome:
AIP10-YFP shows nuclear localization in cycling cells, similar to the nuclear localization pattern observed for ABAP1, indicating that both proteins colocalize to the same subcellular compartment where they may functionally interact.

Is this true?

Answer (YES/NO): YES